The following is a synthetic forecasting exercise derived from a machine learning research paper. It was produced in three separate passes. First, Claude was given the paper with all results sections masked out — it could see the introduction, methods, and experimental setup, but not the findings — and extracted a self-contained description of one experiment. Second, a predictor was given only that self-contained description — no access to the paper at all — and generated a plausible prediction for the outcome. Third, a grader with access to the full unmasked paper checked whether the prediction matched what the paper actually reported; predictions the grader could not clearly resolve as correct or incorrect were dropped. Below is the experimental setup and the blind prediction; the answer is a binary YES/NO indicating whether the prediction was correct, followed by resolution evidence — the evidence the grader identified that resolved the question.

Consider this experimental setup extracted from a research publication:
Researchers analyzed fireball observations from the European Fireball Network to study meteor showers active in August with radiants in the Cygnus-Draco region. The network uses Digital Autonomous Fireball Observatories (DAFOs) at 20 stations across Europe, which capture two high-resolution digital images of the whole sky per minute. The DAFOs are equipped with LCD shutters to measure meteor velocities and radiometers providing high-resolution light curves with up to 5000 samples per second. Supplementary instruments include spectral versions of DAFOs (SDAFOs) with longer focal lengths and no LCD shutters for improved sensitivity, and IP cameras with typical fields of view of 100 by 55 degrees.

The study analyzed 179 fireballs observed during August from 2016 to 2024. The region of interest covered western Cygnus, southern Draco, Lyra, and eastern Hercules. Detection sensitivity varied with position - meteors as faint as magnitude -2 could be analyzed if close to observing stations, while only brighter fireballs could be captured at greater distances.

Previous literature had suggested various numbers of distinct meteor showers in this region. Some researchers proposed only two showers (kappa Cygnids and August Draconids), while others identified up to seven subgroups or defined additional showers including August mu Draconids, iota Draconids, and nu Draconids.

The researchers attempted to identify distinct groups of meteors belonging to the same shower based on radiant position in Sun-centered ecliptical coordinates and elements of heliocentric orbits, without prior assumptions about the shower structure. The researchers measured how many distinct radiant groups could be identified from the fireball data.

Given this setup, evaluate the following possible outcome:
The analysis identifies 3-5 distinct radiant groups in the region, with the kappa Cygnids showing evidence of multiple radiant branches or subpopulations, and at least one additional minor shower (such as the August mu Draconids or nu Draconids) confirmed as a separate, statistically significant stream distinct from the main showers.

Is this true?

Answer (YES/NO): NO